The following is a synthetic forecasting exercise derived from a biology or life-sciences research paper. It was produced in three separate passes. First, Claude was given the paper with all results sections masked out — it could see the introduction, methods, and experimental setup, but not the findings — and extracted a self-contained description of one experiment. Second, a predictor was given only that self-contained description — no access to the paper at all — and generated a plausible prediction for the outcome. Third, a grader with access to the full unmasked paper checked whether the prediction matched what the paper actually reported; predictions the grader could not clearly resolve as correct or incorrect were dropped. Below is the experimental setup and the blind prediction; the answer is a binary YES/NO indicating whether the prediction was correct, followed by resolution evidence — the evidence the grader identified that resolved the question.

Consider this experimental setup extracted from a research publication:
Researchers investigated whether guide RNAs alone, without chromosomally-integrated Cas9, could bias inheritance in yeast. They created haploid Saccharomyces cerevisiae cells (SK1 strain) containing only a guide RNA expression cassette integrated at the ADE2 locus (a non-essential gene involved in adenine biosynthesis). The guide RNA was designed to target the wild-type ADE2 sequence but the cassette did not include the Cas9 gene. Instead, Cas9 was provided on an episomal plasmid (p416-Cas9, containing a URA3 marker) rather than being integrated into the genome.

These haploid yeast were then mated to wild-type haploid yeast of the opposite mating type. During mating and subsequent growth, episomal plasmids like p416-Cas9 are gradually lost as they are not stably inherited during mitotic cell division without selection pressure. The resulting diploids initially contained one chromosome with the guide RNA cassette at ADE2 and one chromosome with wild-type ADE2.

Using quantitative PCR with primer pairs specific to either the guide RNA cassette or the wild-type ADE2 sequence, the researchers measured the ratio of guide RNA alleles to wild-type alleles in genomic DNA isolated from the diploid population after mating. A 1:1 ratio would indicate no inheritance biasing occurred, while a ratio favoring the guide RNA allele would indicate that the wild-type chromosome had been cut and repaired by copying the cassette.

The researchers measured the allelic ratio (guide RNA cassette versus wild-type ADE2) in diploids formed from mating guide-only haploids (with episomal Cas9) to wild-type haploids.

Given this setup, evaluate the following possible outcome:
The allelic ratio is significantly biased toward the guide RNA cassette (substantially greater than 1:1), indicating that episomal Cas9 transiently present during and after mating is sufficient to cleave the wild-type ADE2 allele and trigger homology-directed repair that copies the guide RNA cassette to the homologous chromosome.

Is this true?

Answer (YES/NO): YES